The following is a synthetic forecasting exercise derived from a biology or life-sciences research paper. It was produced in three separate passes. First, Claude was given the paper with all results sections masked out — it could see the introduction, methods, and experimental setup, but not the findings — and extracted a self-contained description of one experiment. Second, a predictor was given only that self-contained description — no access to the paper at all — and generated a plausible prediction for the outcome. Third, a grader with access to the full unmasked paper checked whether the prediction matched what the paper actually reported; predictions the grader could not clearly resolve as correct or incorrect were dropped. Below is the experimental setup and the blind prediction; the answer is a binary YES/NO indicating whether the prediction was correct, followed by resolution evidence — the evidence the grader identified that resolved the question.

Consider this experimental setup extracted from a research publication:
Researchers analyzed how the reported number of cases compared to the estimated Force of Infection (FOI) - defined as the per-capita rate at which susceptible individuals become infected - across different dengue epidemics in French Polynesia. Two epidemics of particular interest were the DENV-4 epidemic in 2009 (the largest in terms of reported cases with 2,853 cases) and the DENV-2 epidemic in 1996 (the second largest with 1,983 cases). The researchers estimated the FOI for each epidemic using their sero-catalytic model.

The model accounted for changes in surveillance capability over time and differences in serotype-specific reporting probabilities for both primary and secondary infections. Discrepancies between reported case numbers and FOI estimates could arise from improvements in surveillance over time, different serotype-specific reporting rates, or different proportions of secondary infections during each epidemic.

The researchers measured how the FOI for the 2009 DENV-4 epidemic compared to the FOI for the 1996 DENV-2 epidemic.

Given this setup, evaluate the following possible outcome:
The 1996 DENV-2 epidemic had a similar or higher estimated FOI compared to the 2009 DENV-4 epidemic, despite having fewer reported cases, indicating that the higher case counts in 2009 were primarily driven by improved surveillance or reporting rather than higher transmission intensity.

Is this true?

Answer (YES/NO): YES